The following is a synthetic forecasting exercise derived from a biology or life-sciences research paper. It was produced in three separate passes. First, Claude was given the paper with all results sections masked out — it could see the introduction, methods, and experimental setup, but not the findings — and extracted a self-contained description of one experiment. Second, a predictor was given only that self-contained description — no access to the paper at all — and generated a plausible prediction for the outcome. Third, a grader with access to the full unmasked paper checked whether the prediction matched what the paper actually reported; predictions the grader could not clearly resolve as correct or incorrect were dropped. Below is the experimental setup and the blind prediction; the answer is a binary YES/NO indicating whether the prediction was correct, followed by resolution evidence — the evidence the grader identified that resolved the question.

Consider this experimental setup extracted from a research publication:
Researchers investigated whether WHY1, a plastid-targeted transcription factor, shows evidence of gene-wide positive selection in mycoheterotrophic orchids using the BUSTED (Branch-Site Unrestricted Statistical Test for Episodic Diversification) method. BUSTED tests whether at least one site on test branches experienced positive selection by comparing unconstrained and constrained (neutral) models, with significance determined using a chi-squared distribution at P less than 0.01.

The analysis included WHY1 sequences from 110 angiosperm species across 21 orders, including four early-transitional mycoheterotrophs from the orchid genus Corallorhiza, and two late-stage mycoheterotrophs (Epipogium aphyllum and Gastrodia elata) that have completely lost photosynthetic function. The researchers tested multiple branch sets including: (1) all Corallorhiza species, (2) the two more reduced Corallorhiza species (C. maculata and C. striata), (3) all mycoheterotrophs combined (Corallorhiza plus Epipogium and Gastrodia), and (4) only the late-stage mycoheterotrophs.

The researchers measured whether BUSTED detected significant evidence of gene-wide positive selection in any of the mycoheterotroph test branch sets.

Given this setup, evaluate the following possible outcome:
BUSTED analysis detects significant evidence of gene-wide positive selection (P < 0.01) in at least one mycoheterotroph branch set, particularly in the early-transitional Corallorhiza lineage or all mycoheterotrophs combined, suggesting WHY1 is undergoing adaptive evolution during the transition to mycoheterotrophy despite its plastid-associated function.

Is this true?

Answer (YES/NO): NO